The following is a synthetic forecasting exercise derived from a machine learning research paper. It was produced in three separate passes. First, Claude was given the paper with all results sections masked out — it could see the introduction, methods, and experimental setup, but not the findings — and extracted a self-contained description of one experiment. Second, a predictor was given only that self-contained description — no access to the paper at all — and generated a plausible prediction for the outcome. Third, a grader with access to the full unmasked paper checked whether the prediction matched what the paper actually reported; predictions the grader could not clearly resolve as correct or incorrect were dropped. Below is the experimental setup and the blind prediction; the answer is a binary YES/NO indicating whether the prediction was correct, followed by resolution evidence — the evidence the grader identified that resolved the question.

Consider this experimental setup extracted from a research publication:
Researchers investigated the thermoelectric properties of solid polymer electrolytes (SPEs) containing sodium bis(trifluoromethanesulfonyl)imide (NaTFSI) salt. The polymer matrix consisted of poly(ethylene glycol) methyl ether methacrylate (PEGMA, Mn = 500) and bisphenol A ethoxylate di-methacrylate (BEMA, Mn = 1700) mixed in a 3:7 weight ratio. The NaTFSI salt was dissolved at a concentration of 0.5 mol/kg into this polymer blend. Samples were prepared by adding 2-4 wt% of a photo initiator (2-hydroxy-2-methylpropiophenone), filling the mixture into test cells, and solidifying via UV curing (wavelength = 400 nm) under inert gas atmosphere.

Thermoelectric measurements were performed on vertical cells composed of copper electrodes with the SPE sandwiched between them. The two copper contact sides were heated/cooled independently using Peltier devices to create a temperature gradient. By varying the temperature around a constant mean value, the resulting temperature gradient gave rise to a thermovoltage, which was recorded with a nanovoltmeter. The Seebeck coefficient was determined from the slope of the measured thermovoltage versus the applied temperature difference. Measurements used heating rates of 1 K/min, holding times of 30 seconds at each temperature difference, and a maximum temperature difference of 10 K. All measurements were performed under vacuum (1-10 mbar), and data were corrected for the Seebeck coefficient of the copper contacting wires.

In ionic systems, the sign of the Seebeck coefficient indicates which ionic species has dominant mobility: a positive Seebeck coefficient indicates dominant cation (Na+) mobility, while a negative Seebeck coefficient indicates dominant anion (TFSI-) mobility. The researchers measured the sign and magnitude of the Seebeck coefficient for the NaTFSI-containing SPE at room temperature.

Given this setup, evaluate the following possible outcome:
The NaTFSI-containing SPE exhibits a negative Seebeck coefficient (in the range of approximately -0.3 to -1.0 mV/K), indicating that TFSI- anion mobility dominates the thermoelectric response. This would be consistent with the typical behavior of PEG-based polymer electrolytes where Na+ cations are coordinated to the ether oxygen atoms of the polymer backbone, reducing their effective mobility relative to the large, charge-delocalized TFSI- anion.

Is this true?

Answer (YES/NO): YES